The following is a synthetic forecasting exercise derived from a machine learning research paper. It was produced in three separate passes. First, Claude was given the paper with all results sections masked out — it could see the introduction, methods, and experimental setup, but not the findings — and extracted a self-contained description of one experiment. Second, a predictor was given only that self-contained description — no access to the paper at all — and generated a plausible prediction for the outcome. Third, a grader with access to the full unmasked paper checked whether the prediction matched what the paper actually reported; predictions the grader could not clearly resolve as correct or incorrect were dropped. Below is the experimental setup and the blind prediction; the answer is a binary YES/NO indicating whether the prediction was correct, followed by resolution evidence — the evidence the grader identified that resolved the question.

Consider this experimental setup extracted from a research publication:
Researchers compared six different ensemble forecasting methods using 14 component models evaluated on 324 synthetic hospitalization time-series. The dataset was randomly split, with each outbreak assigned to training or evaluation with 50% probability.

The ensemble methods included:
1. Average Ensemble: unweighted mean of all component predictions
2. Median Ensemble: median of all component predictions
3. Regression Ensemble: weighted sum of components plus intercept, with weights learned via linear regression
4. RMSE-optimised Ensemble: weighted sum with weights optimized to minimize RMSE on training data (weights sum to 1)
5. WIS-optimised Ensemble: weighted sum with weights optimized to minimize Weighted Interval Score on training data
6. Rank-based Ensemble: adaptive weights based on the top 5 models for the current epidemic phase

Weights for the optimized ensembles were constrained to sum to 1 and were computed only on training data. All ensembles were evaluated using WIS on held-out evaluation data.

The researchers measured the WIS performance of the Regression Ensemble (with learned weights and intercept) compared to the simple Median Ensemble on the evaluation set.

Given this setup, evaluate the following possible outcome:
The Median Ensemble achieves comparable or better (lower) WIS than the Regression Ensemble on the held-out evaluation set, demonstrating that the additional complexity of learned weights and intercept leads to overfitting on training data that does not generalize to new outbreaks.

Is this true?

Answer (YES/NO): YES